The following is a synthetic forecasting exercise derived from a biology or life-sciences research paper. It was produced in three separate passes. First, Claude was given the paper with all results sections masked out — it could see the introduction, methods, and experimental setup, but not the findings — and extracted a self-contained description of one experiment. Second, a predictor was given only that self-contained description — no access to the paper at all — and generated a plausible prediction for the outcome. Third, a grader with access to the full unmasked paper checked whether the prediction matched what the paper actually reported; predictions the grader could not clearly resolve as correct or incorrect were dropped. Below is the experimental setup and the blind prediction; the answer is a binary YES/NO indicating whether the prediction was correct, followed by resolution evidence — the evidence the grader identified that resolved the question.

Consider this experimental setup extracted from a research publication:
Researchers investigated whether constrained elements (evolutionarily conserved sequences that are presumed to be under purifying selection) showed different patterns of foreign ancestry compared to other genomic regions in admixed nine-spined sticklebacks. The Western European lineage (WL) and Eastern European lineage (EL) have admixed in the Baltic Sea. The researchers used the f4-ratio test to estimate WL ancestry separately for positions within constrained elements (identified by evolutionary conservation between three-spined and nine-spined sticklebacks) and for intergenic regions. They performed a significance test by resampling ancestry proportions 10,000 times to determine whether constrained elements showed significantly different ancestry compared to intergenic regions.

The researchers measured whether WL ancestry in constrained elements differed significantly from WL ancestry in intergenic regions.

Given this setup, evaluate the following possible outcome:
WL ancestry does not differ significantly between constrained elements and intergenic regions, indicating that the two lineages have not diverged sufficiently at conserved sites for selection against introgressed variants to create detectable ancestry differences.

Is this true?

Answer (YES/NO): NO